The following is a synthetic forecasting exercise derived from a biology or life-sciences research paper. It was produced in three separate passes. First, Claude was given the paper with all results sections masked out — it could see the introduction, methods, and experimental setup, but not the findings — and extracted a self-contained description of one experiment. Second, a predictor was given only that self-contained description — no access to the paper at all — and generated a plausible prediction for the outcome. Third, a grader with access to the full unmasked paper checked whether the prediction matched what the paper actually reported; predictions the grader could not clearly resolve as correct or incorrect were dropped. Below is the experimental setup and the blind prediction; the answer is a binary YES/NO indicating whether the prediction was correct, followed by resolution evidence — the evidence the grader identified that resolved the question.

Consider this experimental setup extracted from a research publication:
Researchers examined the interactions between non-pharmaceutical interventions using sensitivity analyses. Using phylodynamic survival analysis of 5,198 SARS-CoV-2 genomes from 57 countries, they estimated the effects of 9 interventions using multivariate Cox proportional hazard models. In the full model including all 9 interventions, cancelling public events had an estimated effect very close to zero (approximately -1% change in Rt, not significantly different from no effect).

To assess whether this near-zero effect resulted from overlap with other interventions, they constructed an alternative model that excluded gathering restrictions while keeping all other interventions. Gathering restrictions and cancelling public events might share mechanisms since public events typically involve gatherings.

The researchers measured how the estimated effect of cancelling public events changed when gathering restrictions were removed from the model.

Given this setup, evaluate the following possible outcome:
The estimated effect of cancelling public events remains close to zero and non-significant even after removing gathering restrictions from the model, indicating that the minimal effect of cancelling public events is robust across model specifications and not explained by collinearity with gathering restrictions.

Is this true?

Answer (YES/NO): NO